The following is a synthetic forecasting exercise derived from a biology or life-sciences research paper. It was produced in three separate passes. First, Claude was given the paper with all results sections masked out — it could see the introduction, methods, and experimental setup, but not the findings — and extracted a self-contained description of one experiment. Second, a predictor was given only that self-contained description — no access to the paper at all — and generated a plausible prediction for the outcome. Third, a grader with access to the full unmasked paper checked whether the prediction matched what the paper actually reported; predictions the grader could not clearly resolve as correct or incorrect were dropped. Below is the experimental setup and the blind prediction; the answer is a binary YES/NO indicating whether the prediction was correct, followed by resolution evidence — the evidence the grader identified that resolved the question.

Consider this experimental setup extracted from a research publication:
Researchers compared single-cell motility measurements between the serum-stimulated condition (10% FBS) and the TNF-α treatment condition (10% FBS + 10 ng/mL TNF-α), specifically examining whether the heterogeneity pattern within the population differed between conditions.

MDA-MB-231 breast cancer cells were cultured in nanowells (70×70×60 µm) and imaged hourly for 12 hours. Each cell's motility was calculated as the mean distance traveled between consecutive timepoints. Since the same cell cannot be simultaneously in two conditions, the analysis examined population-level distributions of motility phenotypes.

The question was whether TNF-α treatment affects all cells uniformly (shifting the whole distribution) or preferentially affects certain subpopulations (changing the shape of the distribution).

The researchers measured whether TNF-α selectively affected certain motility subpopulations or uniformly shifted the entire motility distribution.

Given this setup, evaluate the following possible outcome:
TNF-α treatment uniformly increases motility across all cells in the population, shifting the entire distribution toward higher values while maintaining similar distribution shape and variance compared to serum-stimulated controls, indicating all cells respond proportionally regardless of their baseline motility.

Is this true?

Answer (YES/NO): NO